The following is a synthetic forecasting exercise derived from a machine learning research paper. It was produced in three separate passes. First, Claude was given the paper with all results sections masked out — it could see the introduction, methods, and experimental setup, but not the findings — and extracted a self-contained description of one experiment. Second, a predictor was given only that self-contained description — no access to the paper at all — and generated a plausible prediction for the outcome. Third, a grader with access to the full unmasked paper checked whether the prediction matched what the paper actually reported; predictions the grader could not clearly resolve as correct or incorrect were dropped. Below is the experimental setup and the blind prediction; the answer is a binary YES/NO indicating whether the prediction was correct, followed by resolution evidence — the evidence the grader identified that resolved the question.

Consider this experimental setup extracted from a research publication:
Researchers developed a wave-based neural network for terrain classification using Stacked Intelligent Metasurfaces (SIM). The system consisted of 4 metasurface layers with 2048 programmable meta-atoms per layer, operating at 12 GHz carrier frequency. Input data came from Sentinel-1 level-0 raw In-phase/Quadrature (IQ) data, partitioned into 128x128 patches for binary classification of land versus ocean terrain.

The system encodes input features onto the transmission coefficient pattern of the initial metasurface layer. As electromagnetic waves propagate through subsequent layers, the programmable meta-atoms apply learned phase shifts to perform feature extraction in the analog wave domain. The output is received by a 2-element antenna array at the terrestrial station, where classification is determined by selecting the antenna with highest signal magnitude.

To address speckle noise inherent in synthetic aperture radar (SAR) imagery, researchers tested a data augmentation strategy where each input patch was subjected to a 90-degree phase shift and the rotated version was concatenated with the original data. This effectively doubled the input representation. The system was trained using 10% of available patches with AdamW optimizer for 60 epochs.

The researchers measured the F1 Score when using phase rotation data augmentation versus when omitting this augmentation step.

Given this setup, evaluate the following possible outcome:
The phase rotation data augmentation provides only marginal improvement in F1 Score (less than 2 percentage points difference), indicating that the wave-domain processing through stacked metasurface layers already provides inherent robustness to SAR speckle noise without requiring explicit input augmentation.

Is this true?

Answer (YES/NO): NO